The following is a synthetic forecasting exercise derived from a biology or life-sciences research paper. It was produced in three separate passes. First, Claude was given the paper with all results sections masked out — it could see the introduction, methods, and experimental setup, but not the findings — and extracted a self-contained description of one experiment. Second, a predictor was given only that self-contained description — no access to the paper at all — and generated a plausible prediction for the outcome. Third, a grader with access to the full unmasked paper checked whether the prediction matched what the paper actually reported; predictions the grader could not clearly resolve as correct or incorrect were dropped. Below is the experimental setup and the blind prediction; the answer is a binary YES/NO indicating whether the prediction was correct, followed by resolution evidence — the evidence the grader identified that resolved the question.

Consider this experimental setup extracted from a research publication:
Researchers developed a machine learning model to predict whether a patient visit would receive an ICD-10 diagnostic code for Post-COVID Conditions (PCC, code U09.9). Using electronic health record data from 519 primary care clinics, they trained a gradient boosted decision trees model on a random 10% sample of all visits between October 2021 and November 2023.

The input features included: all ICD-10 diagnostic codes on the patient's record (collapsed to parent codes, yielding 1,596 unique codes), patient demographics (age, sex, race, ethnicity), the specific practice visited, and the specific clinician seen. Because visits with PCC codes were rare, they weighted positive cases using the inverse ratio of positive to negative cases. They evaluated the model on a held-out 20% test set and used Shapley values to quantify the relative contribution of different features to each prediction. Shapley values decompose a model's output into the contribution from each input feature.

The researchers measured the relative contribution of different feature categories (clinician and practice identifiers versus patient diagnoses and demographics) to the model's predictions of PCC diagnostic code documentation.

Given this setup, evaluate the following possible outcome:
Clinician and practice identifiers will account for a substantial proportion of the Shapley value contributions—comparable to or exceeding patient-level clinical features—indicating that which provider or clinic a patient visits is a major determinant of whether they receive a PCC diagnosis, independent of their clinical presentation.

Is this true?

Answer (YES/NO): YES